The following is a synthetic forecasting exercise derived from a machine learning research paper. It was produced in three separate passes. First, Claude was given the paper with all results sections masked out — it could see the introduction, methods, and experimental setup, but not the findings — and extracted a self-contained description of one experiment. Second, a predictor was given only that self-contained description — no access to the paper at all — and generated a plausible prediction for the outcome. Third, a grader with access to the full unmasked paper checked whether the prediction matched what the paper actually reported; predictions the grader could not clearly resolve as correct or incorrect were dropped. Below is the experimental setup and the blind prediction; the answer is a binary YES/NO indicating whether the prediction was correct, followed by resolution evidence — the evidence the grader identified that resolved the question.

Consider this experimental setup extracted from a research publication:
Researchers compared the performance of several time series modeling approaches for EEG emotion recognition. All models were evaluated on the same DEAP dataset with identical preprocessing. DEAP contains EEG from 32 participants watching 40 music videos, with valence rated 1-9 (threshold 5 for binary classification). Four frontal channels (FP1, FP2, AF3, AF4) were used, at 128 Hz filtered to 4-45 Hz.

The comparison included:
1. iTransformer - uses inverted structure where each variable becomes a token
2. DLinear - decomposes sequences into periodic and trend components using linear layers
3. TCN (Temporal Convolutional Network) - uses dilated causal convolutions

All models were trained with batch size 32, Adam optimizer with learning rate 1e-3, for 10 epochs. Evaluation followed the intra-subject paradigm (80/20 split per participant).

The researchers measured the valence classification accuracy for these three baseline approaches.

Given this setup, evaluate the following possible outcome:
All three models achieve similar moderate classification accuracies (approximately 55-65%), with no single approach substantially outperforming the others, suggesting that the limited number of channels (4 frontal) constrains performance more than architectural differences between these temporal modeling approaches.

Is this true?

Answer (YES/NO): NO